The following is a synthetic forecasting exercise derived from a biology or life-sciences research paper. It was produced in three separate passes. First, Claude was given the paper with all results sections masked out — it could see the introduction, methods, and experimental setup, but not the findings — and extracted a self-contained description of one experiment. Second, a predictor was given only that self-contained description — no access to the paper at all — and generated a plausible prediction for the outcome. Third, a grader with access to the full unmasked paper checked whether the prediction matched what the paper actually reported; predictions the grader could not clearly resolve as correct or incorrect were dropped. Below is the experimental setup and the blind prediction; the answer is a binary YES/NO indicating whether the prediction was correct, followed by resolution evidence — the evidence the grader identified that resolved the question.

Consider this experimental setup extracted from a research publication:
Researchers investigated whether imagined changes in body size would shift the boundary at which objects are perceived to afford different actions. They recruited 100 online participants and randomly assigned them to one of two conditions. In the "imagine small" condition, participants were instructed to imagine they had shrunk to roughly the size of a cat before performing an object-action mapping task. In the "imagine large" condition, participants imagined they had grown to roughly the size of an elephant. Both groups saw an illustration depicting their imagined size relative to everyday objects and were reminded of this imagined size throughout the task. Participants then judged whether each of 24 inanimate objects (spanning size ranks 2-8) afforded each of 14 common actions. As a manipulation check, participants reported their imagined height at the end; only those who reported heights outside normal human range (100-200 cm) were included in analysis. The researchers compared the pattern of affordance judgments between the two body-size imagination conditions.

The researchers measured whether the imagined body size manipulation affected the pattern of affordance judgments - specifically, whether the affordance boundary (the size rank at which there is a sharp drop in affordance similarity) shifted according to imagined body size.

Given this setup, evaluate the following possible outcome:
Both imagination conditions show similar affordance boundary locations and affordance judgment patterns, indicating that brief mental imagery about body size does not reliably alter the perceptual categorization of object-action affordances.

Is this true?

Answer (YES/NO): NO